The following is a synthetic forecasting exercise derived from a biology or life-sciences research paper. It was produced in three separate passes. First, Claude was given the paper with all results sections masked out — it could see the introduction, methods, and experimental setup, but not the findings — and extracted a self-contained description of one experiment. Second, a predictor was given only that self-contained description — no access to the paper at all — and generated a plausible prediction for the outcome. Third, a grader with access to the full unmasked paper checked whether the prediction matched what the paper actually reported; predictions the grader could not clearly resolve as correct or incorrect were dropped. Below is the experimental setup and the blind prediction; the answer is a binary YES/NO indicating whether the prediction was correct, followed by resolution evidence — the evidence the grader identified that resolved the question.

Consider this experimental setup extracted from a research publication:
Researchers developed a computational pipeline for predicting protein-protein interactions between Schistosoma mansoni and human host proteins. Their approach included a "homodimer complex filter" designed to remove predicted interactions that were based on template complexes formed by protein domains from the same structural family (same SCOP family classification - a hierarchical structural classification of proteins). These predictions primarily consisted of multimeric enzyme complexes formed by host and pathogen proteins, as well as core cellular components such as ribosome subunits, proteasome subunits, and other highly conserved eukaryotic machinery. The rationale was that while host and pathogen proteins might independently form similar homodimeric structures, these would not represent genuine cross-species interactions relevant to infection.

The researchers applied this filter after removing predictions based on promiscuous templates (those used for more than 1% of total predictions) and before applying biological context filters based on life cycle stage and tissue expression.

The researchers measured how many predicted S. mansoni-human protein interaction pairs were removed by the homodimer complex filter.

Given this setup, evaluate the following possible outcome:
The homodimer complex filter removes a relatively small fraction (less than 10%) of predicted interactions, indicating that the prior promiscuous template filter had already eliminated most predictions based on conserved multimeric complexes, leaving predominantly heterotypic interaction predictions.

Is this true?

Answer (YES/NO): NO